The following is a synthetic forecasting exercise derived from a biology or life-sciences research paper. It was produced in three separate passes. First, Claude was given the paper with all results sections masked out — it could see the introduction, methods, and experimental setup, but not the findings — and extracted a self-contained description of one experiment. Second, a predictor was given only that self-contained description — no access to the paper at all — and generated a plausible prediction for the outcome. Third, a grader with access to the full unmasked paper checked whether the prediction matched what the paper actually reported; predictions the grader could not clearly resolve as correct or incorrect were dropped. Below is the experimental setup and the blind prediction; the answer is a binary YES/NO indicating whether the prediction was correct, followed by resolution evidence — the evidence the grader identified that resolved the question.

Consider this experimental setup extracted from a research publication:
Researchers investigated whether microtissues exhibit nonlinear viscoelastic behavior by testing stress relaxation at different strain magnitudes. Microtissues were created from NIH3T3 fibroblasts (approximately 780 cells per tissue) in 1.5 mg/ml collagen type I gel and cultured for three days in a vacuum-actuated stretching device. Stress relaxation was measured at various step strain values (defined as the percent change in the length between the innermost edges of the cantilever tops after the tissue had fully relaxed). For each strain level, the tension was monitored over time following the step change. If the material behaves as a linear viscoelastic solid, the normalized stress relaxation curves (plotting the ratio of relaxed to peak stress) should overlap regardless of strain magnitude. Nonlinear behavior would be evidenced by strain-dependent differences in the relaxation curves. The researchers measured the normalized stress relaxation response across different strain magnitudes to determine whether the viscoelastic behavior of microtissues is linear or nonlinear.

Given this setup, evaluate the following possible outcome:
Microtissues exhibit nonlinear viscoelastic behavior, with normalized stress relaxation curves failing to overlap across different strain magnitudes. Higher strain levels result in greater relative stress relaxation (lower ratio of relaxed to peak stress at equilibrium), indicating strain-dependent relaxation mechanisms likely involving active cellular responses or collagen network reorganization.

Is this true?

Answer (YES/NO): NO